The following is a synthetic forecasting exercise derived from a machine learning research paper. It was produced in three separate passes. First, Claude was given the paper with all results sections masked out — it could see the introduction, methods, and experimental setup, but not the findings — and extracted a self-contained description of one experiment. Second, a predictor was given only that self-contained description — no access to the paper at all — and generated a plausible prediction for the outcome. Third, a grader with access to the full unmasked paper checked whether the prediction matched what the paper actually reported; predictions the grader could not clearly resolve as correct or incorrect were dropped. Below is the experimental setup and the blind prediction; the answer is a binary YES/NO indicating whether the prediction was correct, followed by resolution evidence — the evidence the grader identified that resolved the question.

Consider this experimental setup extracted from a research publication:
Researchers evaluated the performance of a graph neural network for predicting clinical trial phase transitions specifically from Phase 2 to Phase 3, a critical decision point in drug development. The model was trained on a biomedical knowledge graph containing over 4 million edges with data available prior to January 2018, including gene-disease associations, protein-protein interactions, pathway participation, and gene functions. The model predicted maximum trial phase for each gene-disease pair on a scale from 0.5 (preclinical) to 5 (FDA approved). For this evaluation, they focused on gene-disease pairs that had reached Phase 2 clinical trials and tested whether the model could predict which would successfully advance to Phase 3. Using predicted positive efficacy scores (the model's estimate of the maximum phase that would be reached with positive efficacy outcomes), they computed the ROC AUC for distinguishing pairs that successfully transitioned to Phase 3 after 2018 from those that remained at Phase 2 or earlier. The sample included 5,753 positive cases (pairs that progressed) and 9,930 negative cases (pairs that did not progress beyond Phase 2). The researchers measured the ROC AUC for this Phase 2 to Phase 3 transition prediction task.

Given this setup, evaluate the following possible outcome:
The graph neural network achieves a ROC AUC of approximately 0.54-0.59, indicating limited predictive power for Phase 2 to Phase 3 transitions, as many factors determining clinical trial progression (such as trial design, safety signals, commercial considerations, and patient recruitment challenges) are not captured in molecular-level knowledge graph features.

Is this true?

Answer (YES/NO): NO